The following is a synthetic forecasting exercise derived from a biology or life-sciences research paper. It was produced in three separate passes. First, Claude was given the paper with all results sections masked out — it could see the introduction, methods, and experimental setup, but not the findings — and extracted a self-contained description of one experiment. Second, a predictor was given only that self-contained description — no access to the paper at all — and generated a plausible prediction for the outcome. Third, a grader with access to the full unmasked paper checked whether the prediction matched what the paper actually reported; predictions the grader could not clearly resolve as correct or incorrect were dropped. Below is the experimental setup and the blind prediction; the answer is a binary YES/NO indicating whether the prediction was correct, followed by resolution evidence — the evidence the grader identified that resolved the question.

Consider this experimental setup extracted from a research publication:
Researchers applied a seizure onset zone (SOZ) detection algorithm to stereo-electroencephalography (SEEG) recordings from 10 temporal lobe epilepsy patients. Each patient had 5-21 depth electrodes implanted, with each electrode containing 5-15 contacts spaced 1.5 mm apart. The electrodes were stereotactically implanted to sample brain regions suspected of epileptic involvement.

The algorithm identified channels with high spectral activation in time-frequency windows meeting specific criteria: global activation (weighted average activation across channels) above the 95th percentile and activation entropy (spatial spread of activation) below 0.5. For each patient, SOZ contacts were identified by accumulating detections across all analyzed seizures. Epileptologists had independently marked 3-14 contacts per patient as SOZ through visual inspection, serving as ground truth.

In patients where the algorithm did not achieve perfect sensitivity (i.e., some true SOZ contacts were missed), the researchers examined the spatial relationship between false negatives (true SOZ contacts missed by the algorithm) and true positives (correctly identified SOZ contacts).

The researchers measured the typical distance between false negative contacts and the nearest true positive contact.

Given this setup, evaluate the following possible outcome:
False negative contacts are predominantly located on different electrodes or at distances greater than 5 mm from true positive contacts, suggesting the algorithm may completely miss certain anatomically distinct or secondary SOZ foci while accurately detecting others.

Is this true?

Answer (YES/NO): NO